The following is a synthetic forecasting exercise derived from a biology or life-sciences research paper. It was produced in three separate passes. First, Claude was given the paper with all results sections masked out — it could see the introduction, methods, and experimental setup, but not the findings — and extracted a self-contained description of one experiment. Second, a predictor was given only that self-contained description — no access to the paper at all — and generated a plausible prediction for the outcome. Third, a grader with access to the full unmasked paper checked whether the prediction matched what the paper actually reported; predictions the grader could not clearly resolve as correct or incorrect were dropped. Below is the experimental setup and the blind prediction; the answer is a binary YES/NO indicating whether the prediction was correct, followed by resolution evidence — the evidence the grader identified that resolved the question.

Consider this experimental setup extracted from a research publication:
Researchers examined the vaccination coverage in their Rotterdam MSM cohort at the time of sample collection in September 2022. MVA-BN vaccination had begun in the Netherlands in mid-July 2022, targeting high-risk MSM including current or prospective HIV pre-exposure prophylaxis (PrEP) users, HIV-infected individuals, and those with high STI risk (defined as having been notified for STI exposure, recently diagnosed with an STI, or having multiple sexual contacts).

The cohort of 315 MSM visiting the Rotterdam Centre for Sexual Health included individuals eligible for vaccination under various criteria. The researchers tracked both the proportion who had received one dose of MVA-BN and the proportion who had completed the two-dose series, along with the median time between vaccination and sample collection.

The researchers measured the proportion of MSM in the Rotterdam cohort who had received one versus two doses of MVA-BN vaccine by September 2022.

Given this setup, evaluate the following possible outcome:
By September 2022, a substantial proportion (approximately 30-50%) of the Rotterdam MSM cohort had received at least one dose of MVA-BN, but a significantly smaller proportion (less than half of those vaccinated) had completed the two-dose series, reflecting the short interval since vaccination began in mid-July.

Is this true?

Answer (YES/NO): YES